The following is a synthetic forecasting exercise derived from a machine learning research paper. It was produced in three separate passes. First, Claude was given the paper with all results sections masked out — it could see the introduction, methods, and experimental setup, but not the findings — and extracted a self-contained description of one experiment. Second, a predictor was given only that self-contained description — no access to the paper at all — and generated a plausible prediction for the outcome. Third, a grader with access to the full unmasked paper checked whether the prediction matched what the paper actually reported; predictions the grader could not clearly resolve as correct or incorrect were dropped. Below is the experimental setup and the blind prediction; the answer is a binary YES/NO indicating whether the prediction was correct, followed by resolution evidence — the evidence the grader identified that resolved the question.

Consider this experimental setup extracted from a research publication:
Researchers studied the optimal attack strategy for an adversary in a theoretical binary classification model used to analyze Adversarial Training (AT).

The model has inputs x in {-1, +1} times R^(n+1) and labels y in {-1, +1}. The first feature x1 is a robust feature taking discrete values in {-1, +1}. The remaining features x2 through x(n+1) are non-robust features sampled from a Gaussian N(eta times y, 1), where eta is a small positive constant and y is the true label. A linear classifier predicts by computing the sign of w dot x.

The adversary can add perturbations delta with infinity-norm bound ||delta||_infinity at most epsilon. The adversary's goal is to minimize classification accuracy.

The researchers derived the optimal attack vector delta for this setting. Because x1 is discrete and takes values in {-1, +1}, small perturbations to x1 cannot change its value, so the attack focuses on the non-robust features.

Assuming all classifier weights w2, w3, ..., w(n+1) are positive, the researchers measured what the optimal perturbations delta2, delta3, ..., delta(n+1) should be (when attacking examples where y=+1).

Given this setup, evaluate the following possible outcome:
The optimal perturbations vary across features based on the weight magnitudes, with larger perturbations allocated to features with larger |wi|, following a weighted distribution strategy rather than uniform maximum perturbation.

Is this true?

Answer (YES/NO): NO